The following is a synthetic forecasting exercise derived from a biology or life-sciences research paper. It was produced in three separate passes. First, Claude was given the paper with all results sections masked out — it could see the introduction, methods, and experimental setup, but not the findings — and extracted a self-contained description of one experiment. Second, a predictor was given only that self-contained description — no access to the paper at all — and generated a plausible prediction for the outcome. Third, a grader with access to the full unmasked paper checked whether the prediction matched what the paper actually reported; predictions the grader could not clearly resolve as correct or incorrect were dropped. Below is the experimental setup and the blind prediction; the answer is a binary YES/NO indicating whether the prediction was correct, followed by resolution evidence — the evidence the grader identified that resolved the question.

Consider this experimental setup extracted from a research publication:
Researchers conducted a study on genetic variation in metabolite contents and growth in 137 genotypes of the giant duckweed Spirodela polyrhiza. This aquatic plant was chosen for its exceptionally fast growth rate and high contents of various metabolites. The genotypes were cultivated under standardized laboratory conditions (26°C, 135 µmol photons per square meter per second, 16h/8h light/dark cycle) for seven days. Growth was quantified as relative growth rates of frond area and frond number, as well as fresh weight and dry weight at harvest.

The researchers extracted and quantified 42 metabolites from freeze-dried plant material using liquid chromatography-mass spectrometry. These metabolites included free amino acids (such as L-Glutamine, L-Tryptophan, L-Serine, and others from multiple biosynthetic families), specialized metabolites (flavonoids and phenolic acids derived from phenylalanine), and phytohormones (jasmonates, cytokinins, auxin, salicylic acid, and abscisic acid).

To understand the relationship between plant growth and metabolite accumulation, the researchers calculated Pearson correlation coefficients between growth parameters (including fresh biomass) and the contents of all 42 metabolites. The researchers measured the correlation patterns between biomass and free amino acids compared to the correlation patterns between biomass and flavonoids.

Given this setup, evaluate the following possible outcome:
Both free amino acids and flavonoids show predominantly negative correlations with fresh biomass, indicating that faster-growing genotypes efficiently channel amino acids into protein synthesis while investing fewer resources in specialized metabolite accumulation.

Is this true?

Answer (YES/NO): NO